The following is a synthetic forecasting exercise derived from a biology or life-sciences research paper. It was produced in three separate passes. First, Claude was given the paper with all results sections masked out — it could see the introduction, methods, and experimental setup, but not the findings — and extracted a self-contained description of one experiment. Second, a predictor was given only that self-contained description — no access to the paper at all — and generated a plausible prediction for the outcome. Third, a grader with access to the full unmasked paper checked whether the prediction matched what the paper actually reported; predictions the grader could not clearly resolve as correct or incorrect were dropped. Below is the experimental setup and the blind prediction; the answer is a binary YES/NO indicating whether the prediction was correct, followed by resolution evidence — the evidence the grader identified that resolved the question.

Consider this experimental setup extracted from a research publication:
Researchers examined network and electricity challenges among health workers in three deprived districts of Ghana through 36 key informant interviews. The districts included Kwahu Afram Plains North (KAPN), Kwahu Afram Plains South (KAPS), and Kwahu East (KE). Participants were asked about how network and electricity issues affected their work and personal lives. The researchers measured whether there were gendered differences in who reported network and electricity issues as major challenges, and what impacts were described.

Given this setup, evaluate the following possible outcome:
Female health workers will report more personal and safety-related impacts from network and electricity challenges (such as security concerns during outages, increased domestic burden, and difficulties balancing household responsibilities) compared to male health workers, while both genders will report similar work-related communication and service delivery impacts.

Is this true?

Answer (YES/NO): NO